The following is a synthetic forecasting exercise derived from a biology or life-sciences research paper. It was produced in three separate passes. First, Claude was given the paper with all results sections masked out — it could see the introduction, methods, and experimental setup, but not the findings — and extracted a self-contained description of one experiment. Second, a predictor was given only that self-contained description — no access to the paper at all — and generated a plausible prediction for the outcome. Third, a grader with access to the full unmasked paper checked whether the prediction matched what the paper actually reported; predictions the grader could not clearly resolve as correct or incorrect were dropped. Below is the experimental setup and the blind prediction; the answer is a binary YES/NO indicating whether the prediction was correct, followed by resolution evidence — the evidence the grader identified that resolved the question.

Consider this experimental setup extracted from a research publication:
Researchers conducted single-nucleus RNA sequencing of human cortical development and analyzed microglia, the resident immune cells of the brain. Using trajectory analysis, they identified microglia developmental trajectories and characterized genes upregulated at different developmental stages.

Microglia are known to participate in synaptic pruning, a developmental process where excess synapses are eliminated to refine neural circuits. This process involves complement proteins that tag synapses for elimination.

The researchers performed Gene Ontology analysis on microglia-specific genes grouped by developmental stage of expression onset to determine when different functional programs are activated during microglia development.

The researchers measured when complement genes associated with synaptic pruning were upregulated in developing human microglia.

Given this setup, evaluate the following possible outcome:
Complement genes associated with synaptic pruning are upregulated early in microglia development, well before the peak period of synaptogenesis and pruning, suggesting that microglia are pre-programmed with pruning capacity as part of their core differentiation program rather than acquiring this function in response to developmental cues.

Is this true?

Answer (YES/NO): NO